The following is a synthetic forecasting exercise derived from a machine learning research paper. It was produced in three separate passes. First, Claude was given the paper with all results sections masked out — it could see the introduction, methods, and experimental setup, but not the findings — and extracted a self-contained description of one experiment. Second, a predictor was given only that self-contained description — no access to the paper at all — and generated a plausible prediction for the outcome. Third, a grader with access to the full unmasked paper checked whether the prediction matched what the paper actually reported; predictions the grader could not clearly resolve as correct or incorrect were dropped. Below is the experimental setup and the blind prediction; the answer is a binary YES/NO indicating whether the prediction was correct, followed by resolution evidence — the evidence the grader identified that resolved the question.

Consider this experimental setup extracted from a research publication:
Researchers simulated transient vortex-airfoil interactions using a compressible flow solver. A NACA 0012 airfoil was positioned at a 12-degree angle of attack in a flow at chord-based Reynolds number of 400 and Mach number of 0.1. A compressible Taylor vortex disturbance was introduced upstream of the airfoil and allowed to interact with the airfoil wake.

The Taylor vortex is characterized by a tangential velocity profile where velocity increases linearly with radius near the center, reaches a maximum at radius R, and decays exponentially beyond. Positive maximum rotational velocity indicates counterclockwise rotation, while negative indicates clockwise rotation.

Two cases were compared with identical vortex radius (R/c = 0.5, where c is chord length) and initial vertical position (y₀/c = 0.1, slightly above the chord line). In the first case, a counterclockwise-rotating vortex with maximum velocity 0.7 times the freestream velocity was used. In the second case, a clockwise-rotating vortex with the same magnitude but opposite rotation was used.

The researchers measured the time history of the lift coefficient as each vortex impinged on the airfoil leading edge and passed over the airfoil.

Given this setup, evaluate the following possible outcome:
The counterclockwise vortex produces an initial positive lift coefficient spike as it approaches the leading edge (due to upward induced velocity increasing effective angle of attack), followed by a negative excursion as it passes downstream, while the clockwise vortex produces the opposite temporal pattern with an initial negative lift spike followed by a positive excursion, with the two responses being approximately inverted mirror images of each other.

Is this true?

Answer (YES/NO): YES